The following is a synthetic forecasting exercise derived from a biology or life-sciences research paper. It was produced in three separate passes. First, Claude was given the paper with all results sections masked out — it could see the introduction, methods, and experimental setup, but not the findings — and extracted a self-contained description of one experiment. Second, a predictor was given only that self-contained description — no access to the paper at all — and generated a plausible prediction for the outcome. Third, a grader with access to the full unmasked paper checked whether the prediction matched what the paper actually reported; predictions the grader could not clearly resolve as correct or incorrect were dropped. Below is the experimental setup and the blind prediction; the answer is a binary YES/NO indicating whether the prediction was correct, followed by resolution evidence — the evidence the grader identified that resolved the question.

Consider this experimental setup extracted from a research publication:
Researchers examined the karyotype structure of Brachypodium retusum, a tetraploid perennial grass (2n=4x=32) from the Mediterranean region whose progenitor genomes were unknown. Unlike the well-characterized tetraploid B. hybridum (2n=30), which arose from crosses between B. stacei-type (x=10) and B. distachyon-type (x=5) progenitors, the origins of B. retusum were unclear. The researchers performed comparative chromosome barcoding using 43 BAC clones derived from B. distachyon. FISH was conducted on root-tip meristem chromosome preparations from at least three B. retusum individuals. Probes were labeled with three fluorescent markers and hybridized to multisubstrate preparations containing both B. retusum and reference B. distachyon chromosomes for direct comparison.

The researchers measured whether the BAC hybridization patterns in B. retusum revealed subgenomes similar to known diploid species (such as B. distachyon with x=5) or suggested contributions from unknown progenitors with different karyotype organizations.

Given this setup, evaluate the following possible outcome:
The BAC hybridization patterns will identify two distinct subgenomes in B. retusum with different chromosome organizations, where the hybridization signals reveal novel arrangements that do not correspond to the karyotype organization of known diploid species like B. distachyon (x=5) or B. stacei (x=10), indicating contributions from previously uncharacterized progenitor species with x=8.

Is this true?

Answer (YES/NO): YES